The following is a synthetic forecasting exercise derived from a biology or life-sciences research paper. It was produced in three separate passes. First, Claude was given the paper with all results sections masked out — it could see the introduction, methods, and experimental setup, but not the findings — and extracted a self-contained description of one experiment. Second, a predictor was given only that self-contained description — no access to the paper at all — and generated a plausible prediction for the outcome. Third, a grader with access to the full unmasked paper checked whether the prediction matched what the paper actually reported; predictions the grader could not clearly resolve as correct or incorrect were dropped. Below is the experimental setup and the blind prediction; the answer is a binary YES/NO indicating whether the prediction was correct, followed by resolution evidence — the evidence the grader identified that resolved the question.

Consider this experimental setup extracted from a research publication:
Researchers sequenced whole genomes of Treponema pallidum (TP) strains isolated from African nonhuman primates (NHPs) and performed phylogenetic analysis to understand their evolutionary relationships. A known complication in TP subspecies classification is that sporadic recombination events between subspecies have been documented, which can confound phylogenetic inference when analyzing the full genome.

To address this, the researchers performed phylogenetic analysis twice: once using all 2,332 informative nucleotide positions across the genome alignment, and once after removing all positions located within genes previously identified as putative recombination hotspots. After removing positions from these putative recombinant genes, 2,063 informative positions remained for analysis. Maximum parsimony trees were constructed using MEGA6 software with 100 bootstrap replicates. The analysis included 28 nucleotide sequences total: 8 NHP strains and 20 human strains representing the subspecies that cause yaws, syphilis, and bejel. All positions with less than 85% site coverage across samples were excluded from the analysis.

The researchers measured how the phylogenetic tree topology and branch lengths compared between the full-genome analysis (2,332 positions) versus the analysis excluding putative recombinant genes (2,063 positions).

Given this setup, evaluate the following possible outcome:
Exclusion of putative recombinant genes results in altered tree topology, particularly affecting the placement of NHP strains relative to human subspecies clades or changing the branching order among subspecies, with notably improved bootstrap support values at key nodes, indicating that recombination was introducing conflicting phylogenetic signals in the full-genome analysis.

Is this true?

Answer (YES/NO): NO